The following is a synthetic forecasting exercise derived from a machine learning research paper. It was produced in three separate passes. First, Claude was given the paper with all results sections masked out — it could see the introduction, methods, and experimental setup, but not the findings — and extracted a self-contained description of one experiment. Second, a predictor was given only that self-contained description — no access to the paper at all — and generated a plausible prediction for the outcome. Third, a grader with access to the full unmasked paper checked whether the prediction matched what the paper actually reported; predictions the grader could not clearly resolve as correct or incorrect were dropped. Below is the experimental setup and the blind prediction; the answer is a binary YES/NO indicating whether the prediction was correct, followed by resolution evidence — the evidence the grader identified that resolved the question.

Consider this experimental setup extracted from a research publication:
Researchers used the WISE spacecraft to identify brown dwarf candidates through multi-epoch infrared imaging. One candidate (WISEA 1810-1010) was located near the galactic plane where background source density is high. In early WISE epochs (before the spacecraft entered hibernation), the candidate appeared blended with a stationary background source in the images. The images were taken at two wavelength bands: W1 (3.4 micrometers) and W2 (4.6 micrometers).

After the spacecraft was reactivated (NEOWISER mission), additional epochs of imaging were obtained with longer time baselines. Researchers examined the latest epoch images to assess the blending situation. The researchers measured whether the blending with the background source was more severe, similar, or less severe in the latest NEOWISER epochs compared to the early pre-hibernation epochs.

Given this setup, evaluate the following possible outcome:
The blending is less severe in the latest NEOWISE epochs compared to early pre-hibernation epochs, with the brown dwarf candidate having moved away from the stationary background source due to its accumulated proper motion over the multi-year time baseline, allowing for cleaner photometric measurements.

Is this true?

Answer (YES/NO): YES